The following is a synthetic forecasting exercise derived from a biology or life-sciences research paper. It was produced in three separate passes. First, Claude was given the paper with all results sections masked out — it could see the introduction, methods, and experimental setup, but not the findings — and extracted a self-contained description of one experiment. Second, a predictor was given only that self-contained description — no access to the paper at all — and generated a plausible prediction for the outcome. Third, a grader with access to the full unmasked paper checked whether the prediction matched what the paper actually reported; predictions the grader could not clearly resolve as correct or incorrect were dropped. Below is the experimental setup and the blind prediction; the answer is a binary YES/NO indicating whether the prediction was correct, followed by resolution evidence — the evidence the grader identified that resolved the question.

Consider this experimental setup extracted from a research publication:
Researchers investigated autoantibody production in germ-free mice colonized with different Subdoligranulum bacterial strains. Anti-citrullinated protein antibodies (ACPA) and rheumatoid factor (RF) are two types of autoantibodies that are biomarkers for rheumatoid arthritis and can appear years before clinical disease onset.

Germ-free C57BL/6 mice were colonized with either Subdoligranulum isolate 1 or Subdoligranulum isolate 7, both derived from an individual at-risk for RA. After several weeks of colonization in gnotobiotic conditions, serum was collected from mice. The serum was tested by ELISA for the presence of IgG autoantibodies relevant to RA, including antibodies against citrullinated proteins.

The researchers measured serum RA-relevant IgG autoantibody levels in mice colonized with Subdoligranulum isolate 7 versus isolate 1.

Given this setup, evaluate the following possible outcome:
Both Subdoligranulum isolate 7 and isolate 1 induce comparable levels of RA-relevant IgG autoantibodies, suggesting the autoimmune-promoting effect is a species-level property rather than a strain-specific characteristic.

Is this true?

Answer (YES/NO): NO